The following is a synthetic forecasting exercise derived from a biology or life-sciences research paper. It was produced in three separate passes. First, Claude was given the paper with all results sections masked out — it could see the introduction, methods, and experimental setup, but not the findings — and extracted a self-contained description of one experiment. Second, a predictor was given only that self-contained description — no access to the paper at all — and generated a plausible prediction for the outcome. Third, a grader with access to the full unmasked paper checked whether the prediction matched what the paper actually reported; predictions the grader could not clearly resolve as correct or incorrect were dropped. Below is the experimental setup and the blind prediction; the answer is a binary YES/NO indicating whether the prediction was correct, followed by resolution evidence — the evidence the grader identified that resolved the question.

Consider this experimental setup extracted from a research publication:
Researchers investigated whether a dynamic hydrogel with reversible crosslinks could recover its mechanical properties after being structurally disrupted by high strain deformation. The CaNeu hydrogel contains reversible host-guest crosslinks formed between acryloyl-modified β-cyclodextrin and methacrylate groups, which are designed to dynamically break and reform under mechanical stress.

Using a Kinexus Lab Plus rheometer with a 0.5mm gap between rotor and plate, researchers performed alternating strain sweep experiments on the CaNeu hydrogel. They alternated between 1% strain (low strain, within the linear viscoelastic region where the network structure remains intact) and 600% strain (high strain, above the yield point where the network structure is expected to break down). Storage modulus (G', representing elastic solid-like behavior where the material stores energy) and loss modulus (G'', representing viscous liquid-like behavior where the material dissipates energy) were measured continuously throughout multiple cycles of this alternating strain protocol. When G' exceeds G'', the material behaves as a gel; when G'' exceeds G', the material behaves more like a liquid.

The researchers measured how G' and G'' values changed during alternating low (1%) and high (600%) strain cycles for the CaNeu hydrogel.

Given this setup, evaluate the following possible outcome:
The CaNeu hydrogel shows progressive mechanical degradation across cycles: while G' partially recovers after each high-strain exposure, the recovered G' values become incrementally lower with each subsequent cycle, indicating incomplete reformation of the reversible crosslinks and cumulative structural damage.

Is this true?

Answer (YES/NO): NO